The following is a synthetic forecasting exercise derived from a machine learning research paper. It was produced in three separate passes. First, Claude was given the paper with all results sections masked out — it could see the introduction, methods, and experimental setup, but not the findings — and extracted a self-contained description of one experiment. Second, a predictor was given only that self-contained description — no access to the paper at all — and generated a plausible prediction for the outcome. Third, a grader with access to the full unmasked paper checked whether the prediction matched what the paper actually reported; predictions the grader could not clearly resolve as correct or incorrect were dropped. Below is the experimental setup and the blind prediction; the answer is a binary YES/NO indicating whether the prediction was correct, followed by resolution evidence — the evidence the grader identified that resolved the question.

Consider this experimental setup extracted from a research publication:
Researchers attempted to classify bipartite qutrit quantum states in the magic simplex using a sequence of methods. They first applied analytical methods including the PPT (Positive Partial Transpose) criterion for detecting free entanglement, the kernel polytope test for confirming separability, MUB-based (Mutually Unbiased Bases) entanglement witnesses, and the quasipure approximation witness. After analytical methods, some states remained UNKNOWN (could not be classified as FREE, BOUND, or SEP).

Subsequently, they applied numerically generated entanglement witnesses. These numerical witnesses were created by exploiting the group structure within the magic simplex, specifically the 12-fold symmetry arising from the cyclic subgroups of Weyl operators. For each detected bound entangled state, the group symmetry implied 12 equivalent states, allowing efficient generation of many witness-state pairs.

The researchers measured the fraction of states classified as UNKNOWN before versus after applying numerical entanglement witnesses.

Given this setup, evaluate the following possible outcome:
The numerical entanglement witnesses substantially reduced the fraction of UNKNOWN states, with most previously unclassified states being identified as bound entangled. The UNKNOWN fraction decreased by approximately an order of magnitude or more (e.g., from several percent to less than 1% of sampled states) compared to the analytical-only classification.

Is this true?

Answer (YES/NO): NO